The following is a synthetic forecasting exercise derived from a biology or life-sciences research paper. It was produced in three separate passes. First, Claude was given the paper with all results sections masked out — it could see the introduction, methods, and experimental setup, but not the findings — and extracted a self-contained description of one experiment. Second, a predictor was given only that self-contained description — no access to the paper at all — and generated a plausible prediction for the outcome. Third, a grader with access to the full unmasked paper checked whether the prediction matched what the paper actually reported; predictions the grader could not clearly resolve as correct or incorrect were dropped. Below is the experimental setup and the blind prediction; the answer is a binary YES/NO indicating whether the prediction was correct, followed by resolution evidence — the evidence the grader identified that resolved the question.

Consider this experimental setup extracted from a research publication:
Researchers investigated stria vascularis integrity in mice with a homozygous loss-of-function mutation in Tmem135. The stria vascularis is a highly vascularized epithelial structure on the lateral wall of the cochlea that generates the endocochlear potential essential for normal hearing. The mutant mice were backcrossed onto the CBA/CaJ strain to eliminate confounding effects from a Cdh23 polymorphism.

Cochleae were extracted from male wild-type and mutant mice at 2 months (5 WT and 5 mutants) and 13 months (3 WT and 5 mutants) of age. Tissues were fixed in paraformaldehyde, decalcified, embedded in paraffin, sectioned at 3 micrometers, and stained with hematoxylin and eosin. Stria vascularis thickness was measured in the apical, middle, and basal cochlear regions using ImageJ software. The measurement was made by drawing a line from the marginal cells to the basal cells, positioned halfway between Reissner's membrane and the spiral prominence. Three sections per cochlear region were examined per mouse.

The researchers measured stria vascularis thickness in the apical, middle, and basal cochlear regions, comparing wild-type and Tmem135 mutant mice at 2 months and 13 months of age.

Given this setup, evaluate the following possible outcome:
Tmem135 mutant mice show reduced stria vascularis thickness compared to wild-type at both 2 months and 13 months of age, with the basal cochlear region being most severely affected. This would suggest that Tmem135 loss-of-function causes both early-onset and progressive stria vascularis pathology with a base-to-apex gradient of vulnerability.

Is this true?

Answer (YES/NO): NO